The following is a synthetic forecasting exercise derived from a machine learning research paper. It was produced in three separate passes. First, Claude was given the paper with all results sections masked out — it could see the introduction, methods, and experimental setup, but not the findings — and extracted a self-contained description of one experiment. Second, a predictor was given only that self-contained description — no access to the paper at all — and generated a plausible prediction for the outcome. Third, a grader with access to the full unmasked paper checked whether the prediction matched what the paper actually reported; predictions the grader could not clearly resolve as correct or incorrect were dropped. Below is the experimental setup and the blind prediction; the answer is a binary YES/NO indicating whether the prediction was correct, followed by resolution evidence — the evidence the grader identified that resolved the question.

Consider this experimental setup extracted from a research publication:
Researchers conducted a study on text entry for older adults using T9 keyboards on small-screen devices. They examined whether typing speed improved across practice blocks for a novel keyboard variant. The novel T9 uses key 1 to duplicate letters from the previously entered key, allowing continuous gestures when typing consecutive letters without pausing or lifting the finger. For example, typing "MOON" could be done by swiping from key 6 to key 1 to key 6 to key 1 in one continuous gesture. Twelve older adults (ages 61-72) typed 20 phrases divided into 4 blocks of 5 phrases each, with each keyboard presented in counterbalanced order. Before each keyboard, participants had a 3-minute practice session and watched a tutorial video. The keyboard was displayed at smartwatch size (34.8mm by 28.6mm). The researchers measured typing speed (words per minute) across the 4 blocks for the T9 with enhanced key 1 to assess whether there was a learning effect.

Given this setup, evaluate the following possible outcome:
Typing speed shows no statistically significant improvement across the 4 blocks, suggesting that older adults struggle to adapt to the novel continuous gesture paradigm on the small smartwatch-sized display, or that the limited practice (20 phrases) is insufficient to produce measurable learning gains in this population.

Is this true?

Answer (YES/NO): YES